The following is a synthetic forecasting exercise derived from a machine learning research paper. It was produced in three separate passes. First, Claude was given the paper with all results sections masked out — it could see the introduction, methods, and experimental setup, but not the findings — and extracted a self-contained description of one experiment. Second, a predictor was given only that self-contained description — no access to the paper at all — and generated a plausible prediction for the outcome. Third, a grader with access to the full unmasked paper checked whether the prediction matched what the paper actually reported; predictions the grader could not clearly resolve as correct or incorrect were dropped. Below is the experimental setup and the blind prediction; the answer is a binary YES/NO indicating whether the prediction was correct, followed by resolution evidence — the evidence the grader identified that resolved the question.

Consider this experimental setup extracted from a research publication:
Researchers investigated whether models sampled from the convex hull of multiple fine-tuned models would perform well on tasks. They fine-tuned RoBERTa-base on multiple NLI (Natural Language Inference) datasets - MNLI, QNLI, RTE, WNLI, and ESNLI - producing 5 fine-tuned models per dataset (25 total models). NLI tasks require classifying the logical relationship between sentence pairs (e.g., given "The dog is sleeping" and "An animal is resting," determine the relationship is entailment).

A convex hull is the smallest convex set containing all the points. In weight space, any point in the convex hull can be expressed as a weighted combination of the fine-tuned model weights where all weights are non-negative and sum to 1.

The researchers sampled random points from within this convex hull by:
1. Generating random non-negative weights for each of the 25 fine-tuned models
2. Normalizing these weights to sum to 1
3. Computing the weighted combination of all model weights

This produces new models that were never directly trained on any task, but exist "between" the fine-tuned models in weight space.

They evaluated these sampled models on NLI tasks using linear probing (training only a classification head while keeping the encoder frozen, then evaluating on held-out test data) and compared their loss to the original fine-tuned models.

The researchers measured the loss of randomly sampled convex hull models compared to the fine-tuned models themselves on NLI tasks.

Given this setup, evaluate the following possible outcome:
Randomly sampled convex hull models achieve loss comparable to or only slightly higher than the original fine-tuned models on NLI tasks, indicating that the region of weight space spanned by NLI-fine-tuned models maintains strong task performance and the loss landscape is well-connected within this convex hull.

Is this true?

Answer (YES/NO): NO